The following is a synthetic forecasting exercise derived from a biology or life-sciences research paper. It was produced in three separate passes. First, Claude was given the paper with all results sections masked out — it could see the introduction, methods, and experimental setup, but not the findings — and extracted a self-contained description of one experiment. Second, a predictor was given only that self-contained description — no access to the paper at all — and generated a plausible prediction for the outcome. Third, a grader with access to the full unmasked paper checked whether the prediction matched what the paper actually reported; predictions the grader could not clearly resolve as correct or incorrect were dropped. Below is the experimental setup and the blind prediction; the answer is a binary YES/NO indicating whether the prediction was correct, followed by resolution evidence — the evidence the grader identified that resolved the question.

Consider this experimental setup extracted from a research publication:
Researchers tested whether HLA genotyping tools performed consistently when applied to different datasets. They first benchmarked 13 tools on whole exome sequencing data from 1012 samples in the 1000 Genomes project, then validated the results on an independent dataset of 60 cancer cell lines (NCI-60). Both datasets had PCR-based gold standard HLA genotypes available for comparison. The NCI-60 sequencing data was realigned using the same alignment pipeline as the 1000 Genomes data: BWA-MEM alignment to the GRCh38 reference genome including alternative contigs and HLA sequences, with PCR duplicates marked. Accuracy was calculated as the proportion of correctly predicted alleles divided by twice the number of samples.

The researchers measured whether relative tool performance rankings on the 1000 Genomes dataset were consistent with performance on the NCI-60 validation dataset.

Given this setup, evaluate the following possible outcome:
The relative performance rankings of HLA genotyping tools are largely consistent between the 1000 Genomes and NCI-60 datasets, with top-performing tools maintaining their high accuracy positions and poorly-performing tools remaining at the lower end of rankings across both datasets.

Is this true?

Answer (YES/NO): YES